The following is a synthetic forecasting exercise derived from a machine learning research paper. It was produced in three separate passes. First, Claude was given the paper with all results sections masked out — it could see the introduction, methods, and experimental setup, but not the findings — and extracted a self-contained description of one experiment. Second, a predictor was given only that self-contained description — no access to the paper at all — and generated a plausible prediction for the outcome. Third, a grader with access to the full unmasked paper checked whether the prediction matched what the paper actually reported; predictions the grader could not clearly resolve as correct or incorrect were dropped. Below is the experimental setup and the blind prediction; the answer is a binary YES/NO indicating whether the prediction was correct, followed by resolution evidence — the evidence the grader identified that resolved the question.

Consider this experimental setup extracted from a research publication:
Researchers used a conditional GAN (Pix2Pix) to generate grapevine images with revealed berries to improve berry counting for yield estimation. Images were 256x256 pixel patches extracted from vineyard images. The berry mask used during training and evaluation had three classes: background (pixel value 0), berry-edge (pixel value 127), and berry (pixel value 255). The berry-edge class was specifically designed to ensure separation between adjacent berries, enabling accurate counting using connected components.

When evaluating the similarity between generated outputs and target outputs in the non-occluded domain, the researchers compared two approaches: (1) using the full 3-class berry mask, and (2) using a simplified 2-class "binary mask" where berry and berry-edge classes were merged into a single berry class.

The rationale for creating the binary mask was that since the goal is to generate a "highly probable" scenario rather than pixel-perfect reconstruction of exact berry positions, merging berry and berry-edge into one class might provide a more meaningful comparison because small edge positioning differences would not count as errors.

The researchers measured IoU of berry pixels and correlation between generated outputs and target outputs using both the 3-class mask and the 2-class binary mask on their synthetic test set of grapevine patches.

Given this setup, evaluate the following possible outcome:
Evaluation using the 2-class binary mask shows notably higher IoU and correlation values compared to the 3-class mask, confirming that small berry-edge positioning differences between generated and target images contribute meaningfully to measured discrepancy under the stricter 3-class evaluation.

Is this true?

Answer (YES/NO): NO